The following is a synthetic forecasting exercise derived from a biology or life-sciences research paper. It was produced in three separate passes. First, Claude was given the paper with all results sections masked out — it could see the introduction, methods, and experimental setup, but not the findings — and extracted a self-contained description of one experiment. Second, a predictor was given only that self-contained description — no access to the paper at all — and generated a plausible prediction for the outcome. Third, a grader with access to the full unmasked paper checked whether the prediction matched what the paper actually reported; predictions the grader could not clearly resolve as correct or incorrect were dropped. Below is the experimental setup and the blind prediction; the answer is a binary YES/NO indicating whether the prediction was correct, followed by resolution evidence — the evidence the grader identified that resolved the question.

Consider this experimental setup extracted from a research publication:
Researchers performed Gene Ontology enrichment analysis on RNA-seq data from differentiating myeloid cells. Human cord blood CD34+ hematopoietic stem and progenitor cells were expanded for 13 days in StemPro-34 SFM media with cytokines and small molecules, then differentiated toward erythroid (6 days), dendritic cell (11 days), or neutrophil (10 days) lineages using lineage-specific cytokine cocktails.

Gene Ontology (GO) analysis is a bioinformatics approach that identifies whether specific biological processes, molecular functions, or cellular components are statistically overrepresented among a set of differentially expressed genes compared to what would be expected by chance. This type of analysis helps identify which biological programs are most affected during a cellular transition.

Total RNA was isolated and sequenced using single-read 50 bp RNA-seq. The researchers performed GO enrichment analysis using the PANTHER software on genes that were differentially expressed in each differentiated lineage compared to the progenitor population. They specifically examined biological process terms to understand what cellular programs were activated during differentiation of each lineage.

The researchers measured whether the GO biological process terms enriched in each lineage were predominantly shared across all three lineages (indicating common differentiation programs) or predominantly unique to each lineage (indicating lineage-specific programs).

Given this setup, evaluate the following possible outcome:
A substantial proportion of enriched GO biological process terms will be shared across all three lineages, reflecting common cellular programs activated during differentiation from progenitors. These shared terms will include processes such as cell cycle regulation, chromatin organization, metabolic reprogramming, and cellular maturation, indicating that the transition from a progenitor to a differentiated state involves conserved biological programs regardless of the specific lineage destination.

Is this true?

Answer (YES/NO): NO